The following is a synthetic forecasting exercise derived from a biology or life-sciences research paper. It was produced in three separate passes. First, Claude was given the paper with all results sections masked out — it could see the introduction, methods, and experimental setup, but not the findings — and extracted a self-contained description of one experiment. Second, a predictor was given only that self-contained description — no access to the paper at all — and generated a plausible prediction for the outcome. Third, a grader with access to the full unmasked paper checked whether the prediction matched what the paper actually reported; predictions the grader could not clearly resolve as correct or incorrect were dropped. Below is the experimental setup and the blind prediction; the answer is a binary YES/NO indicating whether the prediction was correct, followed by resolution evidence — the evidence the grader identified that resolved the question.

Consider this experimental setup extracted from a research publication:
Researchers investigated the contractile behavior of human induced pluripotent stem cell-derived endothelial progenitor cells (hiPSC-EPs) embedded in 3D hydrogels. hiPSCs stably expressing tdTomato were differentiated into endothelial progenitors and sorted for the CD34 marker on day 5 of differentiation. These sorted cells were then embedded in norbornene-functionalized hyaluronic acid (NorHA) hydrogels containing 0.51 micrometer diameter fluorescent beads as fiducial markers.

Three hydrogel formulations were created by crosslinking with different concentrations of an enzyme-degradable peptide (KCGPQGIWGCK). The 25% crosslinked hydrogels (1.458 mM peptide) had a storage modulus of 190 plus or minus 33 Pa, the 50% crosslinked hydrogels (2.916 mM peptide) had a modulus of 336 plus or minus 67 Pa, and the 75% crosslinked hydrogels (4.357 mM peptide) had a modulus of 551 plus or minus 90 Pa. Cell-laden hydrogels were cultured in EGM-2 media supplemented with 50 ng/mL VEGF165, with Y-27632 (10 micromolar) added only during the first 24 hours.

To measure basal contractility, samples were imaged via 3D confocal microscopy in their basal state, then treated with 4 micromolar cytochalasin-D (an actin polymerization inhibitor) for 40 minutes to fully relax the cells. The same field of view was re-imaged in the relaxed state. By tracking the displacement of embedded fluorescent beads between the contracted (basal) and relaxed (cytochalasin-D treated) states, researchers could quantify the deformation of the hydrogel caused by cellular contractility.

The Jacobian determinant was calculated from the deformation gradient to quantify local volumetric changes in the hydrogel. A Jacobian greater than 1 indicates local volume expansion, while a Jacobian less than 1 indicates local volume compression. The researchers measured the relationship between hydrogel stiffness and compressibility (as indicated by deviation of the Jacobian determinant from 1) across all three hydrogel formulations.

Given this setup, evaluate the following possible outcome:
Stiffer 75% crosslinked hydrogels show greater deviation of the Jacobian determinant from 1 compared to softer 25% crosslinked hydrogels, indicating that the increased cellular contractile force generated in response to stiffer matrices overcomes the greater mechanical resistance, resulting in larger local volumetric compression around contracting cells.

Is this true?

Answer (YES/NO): NO